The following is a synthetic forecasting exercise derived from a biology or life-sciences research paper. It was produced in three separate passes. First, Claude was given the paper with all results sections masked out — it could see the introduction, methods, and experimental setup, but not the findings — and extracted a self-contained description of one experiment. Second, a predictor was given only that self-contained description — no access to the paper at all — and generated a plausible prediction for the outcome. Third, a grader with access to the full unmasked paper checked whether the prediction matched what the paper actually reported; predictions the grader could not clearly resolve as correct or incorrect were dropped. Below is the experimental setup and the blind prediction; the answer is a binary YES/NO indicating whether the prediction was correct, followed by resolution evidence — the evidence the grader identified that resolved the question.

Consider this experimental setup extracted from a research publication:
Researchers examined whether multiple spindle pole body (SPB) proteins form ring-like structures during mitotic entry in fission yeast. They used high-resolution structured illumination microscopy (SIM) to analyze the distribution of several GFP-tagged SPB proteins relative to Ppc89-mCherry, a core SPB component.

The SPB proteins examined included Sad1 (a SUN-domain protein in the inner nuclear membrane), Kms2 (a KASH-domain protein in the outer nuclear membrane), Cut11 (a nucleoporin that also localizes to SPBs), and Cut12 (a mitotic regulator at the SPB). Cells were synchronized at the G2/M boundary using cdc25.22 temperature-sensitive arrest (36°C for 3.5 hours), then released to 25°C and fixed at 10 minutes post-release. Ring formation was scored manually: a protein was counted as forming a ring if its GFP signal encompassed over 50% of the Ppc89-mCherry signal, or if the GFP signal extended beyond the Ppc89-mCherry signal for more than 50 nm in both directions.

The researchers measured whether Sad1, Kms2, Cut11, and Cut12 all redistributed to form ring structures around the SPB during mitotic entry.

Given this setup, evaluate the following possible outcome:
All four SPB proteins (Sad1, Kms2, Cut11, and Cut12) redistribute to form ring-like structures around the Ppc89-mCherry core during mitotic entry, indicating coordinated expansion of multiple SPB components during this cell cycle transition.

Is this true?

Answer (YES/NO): YES